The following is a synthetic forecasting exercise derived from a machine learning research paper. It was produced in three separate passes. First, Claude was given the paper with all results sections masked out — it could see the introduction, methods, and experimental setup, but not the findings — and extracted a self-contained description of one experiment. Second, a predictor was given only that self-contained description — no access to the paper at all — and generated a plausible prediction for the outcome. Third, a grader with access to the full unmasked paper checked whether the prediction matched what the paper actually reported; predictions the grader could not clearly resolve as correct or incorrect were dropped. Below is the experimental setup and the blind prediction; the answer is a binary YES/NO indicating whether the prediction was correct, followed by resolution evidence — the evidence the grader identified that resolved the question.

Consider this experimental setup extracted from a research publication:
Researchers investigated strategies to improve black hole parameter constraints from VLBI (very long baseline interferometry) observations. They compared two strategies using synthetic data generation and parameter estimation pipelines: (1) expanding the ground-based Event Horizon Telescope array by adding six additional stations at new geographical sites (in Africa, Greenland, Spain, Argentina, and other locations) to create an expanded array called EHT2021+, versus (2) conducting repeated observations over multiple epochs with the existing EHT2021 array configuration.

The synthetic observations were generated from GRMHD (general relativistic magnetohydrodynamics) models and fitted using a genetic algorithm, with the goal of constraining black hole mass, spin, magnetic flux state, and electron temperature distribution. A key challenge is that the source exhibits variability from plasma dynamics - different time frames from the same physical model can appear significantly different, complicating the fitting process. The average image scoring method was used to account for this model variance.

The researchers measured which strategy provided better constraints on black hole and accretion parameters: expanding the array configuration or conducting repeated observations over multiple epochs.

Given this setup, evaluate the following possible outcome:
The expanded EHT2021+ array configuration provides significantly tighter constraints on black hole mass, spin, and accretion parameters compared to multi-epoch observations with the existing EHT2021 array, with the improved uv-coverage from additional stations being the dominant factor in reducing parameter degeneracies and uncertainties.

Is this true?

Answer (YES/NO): NO